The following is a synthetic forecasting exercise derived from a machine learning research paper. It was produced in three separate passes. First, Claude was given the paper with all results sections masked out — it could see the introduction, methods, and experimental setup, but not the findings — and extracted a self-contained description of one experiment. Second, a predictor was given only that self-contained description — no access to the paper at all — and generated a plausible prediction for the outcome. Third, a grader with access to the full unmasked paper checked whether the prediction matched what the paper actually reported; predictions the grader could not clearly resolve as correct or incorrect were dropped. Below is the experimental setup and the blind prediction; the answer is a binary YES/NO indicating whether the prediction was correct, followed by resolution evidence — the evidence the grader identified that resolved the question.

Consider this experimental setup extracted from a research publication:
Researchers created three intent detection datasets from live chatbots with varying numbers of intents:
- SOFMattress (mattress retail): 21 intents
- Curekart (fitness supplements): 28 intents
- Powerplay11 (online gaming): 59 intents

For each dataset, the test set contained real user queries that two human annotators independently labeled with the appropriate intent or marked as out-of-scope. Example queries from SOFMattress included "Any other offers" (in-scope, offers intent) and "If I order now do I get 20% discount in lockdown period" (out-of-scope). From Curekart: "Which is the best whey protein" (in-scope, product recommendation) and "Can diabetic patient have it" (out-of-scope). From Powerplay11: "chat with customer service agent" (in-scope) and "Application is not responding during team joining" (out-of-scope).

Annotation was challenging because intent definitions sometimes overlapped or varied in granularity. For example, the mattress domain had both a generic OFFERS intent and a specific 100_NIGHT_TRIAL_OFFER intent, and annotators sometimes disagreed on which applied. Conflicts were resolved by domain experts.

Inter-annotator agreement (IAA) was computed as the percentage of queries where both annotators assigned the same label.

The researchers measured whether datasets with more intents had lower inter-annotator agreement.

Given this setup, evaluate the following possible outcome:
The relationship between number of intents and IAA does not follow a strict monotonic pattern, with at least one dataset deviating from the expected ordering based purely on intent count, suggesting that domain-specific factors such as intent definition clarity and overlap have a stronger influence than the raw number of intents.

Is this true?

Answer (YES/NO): YES